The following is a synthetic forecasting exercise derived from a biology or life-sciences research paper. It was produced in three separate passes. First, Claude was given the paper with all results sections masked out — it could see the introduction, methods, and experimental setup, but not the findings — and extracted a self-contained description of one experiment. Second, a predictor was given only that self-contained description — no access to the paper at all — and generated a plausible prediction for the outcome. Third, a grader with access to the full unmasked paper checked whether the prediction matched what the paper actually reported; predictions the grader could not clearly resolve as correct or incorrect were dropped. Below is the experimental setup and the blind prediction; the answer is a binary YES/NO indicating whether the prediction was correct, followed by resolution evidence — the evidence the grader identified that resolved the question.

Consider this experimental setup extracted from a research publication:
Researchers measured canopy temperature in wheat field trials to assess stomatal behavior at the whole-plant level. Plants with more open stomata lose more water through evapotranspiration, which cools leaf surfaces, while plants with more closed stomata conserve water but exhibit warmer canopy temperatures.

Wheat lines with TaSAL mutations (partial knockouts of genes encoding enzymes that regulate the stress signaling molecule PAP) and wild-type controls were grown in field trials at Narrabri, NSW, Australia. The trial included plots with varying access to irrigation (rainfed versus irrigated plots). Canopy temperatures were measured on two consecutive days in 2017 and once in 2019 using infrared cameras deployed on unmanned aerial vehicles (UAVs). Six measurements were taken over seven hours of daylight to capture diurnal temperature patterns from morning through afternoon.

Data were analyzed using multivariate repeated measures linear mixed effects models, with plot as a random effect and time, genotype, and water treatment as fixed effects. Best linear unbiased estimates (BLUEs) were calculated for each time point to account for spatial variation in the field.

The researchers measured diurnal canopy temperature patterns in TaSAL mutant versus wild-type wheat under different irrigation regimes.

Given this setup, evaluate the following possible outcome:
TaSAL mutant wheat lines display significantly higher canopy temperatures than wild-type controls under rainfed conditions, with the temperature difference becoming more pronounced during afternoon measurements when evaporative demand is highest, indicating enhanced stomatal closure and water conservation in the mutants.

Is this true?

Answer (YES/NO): NO